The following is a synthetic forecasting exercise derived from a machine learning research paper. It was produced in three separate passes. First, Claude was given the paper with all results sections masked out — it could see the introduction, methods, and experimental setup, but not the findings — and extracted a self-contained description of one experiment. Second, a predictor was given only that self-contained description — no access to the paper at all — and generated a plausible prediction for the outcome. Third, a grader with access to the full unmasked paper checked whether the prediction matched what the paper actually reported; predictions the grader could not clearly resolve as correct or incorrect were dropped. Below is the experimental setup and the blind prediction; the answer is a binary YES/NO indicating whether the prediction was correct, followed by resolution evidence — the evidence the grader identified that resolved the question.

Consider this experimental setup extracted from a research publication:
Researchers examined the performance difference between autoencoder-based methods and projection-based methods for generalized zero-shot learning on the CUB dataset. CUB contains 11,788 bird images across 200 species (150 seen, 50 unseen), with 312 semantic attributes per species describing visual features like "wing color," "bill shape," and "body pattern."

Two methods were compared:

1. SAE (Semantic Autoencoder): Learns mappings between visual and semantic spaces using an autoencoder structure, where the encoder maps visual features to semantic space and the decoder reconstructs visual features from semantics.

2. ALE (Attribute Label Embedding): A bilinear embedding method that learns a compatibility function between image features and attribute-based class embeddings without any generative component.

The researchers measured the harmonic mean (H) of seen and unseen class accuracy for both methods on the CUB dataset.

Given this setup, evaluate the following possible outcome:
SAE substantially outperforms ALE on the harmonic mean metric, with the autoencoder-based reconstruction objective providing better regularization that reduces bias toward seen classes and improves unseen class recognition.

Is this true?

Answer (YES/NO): NO